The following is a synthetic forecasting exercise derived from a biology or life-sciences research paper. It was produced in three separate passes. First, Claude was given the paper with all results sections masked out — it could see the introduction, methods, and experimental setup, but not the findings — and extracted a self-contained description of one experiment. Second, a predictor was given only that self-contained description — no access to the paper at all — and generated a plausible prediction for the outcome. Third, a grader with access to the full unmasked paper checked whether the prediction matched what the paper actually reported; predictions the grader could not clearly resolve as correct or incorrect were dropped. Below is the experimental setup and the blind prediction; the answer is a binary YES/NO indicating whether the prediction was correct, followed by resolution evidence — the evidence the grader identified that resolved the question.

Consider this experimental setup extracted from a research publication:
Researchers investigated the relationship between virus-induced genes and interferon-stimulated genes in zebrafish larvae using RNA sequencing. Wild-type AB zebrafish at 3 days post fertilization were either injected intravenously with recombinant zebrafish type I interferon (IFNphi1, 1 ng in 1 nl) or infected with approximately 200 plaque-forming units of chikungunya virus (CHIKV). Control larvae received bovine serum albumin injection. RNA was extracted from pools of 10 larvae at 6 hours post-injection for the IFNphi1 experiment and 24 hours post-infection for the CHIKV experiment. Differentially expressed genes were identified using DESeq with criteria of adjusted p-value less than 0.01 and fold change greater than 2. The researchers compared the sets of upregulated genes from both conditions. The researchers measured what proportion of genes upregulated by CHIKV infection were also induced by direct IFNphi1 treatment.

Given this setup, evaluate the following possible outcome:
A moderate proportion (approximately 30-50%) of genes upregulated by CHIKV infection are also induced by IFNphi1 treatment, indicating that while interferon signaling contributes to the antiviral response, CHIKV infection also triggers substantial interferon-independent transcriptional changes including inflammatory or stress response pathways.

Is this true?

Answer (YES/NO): YES